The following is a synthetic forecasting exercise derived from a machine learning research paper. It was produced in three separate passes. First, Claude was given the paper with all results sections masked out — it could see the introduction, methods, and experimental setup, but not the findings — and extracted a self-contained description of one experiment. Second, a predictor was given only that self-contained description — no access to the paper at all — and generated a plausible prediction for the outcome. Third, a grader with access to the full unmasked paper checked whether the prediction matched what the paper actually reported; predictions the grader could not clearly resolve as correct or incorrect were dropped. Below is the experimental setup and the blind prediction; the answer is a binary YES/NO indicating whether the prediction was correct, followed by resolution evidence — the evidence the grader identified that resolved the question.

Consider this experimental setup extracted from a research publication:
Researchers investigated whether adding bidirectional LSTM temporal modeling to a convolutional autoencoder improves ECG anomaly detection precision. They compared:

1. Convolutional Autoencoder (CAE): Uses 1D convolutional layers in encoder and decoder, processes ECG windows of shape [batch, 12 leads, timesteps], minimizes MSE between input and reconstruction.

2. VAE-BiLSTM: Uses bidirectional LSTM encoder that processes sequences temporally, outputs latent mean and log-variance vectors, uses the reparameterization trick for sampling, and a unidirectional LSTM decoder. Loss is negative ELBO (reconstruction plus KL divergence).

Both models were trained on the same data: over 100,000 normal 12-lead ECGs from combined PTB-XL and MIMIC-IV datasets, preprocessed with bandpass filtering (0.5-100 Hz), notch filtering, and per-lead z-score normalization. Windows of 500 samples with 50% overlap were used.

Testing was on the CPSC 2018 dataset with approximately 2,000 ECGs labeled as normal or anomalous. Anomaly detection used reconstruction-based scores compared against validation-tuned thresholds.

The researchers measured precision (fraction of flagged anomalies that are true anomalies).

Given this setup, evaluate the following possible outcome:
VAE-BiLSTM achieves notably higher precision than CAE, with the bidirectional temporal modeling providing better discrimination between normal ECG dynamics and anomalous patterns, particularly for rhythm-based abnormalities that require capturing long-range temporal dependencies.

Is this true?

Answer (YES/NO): YES